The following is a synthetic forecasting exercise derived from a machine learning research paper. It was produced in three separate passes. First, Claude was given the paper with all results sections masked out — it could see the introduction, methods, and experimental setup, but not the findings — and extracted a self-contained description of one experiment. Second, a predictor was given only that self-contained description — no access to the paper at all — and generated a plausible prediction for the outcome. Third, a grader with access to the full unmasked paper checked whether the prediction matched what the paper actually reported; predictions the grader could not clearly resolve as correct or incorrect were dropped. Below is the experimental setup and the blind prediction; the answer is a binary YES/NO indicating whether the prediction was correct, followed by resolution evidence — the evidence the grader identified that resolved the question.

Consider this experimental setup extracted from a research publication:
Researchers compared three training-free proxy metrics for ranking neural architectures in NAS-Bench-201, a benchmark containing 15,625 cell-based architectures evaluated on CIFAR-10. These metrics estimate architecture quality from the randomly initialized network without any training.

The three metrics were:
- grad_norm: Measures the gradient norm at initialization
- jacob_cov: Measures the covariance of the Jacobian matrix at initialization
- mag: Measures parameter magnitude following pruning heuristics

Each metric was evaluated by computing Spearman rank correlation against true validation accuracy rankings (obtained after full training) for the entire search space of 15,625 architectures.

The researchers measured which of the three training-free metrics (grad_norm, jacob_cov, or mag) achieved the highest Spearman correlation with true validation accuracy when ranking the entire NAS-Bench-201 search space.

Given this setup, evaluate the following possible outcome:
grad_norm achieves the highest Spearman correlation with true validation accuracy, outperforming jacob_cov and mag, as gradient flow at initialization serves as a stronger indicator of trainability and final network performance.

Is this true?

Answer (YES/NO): NO